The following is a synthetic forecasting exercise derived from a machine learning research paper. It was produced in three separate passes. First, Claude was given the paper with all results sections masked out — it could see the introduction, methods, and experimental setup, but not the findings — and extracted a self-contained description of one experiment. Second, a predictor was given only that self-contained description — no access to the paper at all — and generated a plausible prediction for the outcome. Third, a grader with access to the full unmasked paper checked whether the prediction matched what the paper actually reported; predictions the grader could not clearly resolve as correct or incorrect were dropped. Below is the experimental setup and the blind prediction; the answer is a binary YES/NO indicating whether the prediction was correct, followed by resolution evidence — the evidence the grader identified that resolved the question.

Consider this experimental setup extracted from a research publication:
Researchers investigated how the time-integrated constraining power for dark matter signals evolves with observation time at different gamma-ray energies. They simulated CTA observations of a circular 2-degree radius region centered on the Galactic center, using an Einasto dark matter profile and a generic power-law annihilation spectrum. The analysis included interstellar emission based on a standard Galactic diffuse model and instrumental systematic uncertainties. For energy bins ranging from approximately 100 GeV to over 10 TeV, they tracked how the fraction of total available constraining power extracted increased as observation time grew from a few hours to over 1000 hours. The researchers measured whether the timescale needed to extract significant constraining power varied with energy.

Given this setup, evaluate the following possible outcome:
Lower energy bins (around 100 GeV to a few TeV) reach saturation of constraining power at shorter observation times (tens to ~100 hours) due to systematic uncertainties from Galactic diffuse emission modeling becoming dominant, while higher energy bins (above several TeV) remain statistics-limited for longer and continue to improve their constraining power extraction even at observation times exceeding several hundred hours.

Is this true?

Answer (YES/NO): NO